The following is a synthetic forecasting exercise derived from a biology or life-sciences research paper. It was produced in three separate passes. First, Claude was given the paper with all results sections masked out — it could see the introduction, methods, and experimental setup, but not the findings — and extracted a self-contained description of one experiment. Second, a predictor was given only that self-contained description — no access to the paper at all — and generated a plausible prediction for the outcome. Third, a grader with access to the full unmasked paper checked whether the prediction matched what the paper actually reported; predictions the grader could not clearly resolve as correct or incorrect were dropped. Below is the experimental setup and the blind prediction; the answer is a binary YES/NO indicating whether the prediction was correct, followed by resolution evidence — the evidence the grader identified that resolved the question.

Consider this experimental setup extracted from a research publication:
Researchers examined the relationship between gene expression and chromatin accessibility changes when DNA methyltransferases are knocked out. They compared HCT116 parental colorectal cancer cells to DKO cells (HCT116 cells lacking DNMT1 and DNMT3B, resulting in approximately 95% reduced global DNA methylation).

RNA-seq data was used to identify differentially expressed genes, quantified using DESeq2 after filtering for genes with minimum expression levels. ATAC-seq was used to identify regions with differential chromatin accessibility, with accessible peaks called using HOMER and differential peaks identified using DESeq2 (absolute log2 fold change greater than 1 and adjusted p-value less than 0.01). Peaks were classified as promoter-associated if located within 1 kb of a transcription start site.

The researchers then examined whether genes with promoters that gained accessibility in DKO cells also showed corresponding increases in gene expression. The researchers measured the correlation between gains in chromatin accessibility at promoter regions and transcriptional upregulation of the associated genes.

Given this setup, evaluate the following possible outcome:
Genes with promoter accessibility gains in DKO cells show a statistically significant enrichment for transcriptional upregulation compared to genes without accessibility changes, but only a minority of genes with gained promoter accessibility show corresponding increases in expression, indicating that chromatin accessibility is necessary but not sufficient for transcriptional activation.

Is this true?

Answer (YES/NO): NO